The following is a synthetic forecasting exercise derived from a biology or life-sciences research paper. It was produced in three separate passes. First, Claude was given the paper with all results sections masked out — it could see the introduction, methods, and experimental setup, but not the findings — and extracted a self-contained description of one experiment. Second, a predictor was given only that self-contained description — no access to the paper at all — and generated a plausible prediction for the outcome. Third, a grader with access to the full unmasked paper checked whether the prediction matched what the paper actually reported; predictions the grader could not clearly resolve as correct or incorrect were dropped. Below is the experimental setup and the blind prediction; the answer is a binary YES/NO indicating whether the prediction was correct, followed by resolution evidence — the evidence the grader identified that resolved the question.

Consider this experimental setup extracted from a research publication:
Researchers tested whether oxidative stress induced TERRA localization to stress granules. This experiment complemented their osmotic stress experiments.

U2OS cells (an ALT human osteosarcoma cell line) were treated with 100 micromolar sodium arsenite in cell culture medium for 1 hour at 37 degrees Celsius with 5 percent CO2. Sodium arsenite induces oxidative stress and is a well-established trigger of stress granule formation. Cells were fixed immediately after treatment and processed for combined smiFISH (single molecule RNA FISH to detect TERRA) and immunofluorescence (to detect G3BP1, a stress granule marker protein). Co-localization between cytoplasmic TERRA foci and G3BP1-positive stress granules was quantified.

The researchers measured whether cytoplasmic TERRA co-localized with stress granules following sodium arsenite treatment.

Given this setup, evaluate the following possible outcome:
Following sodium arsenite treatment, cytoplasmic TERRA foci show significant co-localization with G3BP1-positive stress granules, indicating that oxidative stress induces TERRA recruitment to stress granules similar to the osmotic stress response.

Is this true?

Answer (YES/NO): NO